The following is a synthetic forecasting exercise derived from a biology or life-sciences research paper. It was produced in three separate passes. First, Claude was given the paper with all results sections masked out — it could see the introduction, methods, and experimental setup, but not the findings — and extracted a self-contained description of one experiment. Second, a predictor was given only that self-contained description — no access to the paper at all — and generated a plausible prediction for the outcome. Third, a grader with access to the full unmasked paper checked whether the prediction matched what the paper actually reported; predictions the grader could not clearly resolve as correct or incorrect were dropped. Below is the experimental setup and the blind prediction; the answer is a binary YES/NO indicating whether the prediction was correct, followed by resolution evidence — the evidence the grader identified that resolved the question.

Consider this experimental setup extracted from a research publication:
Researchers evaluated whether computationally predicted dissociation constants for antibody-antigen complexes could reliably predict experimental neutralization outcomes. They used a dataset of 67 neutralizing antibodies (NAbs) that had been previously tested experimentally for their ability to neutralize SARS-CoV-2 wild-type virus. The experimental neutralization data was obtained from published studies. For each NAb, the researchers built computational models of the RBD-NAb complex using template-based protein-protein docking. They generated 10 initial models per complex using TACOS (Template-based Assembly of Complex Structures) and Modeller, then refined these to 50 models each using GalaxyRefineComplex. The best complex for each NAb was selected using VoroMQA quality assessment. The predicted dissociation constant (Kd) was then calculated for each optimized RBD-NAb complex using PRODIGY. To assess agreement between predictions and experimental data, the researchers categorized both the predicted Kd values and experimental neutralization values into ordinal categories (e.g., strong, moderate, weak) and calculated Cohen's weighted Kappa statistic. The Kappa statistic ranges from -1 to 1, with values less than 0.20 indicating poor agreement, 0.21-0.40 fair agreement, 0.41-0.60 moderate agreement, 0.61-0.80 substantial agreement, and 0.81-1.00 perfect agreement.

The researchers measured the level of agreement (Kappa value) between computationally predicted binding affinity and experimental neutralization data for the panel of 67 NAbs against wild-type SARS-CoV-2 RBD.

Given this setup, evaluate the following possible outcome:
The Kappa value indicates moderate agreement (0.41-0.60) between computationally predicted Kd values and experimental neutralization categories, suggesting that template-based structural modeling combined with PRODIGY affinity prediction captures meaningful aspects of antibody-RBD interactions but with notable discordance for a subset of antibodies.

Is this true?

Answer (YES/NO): NO